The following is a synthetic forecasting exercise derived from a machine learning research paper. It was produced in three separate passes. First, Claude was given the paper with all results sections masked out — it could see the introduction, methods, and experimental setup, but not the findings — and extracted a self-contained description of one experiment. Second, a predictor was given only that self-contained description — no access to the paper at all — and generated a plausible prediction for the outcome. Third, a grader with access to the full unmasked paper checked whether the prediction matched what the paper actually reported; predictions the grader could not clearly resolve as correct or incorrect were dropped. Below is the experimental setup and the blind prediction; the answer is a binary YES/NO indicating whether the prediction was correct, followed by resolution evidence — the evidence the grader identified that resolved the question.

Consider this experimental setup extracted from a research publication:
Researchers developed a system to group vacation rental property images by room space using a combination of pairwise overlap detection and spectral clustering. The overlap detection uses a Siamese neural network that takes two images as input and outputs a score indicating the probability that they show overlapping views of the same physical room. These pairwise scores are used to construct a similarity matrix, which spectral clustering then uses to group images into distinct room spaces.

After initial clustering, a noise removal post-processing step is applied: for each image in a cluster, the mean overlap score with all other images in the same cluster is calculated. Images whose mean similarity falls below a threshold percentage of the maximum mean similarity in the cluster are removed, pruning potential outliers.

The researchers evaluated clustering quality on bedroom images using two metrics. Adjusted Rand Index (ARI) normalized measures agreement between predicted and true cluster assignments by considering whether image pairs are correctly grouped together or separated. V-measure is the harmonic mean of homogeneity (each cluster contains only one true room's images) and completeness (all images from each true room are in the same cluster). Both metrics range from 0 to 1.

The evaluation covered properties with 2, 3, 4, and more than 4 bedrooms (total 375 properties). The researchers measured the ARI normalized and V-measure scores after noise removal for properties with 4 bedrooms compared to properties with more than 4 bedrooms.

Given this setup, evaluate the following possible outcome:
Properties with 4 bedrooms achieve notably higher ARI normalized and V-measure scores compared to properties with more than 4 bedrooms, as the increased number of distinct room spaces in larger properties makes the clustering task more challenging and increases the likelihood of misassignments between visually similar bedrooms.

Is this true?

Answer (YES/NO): NO